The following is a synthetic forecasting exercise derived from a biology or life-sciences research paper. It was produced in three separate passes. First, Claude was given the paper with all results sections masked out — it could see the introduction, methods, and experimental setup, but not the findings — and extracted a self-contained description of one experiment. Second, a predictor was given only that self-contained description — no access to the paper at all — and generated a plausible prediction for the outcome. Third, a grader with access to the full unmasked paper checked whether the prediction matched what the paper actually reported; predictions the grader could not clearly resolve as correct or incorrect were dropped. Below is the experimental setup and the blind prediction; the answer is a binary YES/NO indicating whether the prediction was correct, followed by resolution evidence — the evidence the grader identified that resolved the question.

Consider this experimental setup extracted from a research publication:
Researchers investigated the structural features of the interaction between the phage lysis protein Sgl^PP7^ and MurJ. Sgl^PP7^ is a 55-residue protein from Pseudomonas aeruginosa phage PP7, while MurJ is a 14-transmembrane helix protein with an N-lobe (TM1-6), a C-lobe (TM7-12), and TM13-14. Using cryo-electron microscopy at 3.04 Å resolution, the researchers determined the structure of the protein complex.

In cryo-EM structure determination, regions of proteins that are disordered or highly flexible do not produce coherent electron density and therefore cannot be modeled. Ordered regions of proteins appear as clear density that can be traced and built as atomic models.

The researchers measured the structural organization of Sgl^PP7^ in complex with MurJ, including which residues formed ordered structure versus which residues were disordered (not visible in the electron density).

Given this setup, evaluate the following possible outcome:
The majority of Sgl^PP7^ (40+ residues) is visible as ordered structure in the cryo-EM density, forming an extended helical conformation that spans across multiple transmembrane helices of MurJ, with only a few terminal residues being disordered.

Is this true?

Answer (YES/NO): NO